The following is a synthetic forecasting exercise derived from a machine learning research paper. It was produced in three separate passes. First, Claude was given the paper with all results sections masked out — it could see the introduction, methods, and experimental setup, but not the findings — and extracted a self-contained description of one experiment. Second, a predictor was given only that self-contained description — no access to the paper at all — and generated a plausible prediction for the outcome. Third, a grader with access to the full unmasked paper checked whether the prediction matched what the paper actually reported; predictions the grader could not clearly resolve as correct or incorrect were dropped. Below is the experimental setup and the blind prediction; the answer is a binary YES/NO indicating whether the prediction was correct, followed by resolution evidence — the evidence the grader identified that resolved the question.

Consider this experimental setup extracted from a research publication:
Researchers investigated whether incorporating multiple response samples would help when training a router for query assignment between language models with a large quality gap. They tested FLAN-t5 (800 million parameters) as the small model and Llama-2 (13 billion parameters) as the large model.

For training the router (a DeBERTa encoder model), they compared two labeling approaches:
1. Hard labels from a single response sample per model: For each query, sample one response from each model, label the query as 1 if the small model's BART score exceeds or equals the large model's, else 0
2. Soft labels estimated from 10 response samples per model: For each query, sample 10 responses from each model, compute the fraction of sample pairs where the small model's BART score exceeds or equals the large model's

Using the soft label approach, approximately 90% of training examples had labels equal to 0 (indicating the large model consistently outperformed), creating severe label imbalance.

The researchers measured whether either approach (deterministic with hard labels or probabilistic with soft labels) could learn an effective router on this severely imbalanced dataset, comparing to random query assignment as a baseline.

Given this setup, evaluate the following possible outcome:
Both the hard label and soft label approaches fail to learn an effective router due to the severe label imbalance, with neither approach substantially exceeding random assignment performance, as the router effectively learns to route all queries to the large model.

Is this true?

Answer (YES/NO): NO